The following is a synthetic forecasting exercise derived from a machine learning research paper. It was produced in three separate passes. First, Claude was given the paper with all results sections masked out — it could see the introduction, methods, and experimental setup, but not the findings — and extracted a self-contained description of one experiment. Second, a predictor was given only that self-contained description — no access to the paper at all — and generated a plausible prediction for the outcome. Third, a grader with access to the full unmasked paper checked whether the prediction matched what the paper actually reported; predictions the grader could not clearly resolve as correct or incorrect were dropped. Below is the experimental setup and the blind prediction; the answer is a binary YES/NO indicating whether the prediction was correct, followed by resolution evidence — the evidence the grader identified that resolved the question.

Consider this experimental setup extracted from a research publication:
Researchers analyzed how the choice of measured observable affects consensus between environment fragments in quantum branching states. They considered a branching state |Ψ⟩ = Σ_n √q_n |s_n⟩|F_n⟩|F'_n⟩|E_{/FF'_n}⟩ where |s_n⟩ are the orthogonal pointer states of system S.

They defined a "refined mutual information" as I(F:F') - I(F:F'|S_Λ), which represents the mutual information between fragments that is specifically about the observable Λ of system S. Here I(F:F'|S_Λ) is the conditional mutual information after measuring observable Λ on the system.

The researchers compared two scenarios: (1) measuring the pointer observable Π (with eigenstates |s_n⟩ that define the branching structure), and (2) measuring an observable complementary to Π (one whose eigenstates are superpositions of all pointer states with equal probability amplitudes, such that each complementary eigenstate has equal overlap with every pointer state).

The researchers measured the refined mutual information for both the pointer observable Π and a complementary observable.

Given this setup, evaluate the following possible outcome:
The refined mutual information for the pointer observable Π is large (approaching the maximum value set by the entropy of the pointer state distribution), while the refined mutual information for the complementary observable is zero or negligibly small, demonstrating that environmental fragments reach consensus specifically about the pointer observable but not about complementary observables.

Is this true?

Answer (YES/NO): YES